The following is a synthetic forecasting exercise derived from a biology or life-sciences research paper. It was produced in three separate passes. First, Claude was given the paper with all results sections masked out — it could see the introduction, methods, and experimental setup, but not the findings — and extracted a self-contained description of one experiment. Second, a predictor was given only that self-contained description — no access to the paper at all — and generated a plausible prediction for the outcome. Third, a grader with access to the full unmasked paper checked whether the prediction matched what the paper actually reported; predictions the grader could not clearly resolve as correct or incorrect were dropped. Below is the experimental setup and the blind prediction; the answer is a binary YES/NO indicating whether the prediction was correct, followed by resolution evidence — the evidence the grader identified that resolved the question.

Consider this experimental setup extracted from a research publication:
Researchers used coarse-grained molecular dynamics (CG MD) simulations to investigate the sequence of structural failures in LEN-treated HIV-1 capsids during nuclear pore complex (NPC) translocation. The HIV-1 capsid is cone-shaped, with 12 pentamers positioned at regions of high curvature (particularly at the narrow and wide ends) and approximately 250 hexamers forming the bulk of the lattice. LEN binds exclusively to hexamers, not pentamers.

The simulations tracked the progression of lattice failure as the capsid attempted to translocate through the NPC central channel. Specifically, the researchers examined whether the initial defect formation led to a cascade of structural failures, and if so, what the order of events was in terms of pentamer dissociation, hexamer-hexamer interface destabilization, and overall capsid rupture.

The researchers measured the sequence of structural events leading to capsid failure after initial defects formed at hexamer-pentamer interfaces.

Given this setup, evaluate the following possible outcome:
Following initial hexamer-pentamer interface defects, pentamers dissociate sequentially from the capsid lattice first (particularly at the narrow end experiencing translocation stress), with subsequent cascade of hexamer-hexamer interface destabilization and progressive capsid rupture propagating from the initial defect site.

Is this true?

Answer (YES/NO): YES